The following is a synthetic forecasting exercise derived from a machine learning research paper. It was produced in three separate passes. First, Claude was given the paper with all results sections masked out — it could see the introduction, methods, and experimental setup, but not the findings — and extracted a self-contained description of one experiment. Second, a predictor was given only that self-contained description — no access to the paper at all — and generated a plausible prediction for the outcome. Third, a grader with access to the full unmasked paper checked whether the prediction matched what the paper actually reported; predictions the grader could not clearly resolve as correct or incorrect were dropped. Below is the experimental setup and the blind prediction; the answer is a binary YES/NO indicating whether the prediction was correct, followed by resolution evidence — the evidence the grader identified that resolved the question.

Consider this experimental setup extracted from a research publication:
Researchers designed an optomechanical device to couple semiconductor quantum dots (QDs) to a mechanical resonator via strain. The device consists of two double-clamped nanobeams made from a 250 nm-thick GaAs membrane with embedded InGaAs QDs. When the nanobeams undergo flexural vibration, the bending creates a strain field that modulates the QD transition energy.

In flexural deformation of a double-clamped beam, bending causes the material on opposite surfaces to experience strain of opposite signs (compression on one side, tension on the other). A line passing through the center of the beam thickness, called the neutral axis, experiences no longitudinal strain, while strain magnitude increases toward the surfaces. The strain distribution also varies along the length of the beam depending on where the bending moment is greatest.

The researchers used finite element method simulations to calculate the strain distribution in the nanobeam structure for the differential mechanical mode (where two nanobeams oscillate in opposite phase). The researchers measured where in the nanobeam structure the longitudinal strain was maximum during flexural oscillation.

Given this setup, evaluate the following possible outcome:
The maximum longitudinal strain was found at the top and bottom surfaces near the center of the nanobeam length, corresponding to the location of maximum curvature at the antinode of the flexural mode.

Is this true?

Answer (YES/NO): NO